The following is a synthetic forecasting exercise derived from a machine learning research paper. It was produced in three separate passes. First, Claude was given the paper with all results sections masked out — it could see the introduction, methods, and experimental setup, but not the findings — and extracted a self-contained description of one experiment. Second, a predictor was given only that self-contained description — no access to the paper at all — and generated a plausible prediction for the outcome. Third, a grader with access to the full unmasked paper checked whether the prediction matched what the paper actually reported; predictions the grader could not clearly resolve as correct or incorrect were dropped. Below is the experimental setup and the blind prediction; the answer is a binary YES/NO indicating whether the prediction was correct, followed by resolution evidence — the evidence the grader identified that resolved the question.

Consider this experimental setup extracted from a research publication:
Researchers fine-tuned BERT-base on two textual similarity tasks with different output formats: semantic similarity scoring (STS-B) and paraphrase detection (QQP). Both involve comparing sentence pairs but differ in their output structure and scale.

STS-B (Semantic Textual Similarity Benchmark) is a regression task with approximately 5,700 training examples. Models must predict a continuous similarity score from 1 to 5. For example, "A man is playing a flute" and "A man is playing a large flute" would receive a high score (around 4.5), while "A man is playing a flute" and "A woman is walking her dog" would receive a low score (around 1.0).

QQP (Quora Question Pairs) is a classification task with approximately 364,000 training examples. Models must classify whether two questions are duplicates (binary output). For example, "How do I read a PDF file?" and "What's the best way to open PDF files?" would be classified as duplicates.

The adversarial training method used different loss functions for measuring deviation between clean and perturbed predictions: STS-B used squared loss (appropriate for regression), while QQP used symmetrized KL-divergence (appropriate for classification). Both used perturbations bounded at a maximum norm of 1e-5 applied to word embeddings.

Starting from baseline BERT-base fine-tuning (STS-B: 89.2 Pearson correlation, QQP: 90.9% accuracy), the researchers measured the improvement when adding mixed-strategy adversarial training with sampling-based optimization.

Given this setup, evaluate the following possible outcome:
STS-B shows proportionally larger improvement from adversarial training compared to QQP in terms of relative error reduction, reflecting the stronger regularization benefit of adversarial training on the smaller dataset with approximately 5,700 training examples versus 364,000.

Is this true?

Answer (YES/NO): YES